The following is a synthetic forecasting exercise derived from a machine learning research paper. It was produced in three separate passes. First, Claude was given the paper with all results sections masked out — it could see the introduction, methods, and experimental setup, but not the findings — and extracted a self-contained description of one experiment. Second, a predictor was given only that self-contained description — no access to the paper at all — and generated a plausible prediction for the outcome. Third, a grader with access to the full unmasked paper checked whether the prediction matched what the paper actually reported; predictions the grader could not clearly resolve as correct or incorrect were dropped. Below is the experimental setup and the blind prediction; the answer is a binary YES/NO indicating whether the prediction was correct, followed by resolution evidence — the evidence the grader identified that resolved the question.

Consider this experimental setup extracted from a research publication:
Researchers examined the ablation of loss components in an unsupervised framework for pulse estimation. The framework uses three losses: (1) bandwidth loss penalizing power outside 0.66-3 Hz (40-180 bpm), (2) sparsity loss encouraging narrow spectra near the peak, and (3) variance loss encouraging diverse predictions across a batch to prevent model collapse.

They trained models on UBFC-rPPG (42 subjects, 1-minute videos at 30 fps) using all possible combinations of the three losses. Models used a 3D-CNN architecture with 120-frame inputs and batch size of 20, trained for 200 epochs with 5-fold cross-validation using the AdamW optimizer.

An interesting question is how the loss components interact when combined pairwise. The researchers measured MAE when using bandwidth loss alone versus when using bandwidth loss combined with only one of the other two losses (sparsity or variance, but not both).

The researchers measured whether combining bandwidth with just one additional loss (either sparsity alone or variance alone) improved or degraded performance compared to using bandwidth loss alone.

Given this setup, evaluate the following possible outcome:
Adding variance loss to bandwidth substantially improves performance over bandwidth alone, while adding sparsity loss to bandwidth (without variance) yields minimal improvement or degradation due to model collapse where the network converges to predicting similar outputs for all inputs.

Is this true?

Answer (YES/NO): NO